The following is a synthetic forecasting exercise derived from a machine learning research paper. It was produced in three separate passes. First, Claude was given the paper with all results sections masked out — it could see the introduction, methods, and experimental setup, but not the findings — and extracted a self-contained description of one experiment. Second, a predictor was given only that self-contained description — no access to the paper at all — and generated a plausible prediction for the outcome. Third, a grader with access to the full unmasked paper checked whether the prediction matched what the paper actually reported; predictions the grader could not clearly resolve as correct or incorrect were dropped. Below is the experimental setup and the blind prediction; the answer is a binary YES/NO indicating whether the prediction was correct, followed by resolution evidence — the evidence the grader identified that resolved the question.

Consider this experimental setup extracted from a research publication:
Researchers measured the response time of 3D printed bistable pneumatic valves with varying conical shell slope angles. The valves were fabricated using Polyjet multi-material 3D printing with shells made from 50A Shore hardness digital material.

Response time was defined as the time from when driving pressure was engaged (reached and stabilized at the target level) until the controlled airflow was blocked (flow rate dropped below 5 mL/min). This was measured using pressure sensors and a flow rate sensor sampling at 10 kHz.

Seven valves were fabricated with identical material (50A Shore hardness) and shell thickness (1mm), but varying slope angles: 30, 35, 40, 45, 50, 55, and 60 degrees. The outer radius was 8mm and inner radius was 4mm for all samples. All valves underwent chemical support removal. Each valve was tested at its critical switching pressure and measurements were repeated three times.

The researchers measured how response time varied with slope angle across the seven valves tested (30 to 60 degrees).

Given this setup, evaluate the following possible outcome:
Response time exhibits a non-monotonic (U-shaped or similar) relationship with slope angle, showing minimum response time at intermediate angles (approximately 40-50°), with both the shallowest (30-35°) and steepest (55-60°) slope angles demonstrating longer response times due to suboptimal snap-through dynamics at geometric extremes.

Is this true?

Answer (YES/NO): NO